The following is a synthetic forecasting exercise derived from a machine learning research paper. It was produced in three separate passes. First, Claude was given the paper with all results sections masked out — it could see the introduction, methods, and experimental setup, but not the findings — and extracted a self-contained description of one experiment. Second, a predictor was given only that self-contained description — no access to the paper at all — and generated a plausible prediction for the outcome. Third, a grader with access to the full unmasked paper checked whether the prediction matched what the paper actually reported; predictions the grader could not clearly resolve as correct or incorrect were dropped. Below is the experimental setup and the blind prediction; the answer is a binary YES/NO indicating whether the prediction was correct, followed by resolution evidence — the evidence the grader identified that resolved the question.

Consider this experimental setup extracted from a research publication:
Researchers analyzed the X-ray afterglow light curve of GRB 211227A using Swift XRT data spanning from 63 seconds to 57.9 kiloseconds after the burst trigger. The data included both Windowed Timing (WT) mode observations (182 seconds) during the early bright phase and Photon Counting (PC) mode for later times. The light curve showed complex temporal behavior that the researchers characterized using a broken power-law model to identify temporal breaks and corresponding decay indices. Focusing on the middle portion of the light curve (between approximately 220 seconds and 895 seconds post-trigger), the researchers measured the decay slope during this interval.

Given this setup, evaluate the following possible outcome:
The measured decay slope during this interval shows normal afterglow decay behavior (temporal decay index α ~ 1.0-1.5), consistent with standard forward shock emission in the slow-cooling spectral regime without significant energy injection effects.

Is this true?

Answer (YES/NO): NO